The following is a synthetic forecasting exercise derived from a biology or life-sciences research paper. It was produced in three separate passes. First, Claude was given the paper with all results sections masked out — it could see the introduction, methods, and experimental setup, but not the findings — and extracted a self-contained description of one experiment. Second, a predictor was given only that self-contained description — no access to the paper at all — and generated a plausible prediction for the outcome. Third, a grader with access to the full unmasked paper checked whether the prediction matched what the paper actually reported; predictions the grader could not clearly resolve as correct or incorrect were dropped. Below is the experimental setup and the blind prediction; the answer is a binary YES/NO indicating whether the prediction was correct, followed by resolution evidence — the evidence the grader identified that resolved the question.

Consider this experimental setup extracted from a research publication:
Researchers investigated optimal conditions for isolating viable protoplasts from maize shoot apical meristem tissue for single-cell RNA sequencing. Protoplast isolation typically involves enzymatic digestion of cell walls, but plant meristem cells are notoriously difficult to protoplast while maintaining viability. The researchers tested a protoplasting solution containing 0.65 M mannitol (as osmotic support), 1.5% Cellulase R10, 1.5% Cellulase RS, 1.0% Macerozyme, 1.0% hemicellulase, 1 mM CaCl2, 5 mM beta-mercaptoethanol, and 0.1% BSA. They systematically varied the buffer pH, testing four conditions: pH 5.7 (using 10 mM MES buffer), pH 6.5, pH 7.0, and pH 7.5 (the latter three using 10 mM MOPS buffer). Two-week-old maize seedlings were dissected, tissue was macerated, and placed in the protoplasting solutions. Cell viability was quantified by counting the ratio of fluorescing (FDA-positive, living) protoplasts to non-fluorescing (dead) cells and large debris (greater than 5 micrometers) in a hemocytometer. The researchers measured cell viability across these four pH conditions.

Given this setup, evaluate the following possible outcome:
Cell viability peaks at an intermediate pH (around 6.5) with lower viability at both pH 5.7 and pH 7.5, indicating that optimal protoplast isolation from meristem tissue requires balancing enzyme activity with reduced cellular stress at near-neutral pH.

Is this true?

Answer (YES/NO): NO